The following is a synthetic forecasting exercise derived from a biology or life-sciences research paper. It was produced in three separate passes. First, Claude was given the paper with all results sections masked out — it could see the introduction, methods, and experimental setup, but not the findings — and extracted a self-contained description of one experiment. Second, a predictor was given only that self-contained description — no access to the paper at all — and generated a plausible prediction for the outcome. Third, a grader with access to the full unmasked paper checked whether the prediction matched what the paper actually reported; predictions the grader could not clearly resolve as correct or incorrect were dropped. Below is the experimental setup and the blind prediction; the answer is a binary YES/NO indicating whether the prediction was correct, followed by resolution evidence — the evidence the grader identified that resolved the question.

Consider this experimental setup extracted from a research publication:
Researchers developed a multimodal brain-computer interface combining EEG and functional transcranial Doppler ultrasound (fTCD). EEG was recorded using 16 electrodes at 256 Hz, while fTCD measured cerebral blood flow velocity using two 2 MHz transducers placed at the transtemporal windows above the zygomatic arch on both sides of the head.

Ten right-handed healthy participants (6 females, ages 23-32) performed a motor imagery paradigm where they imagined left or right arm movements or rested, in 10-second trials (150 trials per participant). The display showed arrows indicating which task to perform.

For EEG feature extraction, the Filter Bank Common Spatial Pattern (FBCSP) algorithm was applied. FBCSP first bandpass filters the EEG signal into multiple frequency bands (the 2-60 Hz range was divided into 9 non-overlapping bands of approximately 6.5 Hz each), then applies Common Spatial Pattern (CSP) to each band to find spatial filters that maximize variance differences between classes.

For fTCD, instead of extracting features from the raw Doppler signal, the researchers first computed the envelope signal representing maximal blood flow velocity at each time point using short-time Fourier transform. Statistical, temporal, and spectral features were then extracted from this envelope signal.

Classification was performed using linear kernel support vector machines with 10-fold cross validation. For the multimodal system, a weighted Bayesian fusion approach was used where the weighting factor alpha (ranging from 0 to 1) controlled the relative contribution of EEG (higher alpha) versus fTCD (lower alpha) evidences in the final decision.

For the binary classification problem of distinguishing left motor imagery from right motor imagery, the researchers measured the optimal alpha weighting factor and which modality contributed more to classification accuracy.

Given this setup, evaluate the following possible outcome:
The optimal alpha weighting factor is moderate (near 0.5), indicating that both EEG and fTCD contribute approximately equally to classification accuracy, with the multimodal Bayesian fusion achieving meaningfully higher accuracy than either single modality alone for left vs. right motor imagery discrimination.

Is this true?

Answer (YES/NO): YES